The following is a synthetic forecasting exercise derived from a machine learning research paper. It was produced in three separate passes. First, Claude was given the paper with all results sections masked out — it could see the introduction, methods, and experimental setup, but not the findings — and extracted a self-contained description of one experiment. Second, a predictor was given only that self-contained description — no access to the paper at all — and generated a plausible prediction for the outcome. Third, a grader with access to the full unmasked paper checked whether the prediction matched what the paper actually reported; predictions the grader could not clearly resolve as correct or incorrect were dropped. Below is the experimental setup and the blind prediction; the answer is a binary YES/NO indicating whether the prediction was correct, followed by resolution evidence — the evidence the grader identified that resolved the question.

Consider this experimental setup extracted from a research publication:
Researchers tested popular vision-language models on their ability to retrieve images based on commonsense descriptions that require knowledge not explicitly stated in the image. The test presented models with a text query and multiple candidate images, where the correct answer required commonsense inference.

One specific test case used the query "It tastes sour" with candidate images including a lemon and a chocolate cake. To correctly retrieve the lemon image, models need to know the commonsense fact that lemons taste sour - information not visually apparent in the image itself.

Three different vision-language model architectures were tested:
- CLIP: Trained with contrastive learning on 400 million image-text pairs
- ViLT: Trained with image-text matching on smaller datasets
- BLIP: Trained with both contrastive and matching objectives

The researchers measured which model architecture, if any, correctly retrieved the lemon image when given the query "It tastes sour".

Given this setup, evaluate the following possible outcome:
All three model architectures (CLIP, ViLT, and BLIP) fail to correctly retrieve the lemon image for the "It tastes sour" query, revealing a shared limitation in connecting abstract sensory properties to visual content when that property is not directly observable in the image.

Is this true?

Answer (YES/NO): YES